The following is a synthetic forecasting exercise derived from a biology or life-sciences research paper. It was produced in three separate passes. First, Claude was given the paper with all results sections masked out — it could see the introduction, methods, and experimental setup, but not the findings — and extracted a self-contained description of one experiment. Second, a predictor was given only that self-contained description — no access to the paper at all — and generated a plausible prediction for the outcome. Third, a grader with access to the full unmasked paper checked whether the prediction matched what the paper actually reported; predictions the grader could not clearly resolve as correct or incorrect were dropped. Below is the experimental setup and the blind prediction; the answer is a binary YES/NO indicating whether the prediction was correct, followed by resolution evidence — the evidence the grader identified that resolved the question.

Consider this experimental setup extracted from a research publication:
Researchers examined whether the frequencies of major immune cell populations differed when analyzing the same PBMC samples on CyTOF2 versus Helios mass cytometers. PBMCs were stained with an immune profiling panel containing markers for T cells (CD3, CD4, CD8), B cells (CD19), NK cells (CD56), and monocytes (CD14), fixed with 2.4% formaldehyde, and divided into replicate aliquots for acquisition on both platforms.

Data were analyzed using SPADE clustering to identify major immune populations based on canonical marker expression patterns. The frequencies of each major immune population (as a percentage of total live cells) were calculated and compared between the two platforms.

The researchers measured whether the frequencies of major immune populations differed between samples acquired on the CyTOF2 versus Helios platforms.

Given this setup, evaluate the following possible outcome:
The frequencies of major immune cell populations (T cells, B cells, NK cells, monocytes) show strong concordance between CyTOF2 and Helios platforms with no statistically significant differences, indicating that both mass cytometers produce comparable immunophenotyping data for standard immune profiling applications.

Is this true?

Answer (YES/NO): NO